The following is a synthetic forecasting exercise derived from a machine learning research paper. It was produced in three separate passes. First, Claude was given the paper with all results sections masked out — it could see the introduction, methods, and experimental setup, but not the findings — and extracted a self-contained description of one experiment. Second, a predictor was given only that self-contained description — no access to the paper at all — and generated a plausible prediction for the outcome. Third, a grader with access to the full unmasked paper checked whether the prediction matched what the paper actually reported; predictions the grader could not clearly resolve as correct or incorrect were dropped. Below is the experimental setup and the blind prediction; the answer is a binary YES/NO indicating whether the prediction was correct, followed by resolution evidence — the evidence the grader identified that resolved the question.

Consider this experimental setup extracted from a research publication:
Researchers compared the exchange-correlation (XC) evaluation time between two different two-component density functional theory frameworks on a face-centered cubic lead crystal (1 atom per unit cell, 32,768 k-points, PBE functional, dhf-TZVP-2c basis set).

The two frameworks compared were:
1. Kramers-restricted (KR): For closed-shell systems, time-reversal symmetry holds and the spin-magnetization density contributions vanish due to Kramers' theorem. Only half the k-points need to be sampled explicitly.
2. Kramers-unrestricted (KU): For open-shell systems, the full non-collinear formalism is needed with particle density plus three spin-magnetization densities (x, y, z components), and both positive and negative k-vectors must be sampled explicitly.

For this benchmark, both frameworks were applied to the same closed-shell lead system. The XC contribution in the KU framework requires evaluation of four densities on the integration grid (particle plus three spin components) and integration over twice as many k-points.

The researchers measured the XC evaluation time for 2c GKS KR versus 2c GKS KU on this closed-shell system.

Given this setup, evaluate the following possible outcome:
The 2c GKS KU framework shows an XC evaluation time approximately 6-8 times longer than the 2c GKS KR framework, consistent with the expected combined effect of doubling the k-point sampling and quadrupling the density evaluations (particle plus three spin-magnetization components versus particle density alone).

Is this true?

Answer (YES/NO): NO